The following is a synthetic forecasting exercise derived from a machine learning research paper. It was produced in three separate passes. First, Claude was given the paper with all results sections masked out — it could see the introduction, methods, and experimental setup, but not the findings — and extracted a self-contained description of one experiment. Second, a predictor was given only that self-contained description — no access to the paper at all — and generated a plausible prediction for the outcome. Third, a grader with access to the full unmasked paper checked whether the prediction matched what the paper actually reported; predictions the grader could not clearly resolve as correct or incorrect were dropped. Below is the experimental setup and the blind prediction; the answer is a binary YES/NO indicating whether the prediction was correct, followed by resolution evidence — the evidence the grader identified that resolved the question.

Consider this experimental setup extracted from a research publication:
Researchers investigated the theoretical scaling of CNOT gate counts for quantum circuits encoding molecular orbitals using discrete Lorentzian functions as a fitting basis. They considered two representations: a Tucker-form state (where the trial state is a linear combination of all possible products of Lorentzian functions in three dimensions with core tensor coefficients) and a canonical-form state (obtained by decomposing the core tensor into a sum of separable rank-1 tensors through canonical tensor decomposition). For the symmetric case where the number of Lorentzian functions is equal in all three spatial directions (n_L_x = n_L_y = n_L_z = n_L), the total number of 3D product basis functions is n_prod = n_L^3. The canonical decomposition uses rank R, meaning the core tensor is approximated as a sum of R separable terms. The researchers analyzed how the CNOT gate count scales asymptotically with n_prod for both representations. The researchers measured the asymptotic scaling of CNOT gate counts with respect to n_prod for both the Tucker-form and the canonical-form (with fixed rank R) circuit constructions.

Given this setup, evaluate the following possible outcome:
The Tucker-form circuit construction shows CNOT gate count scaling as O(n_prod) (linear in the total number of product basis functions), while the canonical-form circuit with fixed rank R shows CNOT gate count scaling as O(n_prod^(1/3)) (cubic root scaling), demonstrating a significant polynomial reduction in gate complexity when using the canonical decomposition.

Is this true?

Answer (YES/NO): YES